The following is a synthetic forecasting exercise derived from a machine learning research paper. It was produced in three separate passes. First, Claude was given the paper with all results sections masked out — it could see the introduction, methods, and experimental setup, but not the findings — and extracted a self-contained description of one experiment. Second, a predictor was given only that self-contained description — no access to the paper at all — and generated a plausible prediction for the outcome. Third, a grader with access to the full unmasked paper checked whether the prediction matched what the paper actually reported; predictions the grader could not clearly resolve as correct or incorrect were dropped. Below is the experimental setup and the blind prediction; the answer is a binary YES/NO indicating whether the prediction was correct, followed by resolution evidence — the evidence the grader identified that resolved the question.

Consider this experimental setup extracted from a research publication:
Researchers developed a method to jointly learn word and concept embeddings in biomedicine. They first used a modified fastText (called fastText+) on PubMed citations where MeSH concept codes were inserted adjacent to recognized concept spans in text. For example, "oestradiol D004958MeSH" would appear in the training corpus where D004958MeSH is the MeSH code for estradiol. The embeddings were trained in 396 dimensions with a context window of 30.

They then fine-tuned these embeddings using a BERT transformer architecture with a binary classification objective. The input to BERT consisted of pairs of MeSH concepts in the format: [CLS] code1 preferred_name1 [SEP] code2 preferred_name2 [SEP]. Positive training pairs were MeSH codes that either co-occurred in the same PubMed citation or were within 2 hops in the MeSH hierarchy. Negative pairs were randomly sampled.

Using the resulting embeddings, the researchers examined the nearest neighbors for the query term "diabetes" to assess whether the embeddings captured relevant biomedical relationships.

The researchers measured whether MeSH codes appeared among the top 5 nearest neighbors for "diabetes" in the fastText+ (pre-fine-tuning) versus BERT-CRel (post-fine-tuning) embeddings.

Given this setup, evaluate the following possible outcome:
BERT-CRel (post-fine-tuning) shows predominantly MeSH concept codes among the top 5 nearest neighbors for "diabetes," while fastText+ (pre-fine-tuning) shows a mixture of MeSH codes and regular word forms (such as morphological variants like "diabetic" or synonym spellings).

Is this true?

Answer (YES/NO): NO